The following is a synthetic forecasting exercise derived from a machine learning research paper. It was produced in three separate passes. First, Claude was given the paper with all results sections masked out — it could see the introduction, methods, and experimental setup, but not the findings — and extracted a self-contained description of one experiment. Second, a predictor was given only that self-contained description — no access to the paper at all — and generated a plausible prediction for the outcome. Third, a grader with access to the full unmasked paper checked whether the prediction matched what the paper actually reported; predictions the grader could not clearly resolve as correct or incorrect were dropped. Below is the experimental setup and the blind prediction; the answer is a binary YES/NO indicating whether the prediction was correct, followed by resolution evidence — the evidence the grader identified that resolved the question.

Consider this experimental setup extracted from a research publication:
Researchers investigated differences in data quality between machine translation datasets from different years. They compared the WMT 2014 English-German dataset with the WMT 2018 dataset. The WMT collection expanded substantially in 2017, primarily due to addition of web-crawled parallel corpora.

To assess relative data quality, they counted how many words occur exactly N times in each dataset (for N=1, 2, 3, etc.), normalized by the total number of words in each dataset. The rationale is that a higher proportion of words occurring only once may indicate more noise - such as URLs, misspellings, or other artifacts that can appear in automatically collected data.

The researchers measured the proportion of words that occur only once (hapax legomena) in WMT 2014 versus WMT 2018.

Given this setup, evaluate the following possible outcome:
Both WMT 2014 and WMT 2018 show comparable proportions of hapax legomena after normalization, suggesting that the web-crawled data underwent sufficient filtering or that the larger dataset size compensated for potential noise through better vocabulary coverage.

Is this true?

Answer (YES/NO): NO